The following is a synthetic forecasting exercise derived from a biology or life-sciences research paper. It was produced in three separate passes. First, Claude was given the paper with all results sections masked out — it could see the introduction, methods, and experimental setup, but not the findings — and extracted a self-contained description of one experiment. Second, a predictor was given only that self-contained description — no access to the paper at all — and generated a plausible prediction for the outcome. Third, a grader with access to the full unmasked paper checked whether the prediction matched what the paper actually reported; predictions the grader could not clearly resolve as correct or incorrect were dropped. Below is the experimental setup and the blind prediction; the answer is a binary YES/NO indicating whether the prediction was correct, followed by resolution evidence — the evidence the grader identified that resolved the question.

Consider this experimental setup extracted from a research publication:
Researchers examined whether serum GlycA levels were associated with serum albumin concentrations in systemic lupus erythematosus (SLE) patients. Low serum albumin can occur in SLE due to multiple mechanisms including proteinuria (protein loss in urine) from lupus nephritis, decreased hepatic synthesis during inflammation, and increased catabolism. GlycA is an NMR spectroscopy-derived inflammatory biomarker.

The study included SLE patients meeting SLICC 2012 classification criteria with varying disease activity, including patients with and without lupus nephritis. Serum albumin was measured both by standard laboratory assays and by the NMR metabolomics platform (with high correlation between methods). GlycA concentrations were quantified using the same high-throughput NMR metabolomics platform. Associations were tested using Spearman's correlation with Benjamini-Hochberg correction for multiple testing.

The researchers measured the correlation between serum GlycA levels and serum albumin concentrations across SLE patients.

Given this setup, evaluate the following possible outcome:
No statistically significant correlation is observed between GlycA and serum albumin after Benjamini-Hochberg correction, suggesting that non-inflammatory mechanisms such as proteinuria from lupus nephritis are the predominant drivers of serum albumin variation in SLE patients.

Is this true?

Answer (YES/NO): NO